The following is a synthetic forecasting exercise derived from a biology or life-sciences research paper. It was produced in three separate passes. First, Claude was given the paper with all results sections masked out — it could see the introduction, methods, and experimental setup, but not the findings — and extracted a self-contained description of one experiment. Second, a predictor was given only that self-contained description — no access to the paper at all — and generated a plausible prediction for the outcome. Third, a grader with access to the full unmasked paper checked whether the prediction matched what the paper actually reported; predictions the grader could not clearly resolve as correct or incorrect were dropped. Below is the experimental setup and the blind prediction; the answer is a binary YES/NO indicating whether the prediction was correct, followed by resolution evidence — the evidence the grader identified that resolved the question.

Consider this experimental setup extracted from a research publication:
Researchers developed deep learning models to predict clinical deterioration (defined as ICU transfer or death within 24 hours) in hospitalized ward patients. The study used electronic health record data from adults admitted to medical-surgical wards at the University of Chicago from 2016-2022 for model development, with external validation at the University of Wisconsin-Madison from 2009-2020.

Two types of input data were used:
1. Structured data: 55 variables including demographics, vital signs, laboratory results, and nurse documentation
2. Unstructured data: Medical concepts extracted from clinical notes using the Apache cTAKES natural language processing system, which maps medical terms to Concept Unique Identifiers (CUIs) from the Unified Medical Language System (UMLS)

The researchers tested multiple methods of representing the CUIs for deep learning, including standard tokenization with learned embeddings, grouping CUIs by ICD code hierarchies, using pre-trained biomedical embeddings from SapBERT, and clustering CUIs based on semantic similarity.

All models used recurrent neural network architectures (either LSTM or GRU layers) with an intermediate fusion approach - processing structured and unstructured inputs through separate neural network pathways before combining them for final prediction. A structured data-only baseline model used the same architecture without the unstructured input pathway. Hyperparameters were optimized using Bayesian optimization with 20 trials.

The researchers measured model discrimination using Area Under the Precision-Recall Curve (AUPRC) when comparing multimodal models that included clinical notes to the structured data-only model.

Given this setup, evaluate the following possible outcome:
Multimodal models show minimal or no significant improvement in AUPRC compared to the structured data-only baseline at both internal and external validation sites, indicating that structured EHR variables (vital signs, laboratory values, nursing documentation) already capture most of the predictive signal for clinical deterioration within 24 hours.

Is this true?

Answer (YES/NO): NO